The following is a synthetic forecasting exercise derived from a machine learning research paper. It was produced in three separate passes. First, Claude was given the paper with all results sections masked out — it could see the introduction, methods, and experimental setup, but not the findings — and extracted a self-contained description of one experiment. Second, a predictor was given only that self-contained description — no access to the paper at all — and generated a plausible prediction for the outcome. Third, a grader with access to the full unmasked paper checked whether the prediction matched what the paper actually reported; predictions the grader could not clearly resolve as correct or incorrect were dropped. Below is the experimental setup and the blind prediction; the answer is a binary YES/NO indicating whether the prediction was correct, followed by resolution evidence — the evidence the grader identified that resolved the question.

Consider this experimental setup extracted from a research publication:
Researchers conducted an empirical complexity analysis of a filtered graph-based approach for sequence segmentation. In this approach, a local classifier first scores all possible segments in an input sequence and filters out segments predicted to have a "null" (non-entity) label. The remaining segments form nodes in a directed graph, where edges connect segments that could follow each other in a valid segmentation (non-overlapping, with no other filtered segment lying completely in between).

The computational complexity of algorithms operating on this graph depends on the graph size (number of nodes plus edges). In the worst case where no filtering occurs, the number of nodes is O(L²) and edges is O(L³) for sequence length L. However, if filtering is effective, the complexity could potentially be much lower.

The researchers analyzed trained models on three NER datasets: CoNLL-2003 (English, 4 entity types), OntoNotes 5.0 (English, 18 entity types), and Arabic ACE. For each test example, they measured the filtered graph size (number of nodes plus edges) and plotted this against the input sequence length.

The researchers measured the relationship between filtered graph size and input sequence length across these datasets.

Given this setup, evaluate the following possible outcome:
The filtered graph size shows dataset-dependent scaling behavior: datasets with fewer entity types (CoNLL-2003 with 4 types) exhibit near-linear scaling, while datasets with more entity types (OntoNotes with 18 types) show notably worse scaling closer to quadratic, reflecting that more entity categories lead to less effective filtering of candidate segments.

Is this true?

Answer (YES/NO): NO